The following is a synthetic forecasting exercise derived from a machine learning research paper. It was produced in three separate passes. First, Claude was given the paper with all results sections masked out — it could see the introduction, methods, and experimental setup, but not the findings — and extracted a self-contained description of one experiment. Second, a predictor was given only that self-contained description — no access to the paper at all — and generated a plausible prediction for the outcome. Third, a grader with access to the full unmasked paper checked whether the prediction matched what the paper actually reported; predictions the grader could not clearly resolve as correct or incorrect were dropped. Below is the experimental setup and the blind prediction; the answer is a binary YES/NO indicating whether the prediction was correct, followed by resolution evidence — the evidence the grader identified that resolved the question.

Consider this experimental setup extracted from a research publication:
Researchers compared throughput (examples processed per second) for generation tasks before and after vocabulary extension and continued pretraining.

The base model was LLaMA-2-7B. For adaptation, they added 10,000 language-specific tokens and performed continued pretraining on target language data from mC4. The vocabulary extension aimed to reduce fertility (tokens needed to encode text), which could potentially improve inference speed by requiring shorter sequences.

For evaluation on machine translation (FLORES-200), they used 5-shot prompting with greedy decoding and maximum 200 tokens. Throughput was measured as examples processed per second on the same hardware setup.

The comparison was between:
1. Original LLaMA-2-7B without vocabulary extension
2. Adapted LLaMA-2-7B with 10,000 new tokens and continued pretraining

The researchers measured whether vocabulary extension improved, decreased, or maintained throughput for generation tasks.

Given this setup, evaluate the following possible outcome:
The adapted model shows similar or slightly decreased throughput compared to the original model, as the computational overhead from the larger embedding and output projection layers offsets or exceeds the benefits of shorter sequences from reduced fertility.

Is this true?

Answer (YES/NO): NO